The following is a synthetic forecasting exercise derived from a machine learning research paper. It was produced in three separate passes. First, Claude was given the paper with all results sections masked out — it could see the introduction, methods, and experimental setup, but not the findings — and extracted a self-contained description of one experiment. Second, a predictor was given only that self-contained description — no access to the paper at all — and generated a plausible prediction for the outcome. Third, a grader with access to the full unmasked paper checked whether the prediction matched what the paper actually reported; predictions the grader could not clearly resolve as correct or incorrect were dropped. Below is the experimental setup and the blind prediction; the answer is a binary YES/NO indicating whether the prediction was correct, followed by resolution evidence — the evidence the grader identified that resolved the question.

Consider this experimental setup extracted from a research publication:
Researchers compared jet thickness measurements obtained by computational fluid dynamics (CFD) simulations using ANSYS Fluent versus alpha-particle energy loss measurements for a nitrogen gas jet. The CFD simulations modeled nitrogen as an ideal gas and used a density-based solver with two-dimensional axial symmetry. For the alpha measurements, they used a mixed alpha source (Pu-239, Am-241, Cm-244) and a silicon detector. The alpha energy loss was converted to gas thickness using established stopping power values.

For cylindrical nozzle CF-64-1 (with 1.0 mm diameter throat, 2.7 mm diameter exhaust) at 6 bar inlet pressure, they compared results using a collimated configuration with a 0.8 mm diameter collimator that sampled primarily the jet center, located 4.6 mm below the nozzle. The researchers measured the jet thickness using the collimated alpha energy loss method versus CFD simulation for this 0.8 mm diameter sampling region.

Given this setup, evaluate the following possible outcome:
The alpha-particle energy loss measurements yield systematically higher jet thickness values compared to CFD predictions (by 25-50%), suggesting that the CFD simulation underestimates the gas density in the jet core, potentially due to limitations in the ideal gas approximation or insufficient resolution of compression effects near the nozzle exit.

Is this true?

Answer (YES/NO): NO